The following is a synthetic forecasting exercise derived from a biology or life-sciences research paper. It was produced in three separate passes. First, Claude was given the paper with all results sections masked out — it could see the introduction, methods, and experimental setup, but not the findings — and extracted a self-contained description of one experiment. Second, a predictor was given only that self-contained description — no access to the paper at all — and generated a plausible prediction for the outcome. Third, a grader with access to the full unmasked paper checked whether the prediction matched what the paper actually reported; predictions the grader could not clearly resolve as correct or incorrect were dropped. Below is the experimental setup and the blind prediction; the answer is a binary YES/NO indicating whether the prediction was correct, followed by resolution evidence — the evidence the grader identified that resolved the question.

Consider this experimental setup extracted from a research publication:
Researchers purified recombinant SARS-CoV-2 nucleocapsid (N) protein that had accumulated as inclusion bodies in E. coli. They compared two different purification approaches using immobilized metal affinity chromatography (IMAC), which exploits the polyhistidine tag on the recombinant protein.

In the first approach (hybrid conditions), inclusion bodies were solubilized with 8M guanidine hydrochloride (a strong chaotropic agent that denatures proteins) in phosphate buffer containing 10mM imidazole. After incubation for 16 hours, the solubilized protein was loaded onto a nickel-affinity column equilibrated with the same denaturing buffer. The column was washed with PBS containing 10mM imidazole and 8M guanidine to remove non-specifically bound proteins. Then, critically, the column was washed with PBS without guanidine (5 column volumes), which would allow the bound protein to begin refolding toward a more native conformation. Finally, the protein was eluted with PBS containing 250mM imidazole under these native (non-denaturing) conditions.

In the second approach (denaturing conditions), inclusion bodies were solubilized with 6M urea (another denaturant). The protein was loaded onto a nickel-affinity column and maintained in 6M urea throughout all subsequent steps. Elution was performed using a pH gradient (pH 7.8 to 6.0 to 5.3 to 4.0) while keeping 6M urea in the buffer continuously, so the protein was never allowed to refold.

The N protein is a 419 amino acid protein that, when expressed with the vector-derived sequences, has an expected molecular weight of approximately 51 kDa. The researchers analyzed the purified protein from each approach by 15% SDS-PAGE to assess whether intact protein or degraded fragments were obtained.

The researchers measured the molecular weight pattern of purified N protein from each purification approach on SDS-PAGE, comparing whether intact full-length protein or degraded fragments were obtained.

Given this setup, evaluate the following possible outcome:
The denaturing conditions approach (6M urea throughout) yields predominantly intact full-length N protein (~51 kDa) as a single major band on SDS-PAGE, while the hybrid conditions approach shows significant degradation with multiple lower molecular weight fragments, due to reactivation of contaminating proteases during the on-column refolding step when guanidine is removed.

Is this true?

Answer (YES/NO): YES